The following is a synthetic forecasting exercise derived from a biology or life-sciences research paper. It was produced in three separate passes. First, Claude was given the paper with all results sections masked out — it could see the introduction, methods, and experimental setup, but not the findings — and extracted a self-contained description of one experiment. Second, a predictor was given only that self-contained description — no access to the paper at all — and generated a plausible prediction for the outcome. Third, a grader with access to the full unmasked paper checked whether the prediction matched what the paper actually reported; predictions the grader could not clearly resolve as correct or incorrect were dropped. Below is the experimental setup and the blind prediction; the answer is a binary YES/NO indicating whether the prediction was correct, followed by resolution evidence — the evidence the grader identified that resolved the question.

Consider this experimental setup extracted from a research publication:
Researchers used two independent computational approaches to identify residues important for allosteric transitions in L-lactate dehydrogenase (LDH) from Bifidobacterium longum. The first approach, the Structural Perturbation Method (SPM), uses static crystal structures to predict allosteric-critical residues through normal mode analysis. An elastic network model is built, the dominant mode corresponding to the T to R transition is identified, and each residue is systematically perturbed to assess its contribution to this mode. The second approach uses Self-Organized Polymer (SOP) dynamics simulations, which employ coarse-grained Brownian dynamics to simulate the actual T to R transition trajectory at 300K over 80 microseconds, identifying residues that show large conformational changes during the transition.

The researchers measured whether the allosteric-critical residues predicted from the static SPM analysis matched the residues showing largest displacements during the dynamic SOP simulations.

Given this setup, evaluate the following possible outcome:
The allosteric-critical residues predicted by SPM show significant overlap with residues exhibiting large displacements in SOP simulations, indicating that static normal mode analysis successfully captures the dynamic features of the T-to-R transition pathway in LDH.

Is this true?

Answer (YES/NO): YES